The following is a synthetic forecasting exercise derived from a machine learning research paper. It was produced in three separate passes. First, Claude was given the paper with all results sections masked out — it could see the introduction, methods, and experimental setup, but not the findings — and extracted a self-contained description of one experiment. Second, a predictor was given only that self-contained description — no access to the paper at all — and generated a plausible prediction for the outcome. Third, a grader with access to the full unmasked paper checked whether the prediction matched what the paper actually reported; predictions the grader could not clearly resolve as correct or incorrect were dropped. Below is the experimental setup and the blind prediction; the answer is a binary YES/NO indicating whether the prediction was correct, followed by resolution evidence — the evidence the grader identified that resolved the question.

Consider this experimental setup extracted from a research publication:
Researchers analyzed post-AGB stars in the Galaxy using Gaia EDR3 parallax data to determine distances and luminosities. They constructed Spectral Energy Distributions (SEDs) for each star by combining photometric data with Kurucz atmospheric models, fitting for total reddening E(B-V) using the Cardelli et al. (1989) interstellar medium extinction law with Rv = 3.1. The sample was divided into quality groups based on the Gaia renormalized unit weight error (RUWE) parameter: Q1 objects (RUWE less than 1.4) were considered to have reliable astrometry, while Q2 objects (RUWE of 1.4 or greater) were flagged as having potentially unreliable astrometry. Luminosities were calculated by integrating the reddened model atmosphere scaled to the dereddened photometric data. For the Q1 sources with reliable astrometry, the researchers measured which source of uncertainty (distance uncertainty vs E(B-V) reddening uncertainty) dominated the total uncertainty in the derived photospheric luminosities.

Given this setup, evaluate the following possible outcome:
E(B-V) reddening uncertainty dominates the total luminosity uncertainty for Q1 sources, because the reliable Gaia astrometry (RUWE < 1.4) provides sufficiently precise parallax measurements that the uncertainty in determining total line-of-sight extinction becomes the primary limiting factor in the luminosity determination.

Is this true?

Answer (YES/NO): NO